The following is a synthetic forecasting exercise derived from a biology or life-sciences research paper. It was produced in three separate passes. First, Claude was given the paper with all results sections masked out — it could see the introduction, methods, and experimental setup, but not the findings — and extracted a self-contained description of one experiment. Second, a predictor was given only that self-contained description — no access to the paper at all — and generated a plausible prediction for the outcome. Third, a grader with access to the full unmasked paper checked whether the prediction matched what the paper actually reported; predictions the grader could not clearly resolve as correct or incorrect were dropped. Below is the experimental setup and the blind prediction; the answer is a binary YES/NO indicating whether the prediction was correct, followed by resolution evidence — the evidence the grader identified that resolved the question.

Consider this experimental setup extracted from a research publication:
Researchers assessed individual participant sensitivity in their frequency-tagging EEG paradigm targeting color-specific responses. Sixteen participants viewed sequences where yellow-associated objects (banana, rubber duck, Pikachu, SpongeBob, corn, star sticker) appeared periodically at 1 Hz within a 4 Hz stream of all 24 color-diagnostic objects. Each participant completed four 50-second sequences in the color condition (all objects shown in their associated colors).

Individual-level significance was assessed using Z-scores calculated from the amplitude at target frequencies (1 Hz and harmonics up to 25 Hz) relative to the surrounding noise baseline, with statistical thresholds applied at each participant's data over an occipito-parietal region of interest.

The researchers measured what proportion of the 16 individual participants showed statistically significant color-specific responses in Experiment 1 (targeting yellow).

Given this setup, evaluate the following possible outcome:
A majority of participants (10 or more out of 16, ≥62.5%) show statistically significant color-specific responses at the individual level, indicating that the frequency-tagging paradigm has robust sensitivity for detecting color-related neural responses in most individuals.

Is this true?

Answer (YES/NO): YES